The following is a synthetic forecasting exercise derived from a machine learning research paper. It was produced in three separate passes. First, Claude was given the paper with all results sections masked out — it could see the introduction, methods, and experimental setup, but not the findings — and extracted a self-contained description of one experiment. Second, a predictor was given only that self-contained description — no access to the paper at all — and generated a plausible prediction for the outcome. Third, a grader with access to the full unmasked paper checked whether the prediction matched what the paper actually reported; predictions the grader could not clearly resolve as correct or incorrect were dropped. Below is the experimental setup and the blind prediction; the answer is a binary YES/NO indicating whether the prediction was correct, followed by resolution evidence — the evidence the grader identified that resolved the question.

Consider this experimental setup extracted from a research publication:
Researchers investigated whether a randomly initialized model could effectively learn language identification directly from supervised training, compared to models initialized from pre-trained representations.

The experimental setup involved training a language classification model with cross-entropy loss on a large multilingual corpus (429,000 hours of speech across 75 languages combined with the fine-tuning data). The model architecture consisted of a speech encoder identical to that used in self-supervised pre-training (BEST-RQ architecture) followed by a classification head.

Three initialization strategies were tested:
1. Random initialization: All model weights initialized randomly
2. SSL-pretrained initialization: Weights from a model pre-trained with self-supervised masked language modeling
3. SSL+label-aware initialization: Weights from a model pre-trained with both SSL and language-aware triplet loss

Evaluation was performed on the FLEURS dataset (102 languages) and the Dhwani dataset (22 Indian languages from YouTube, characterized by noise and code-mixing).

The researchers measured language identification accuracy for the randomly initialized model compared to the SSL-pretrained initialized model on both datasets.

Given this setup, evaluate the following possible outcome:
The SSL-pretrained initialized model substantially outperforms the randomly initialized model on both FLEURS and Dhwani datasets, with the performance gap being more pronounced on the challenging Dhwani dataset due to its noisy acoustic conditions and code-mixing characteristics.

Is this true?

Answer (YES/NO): NO